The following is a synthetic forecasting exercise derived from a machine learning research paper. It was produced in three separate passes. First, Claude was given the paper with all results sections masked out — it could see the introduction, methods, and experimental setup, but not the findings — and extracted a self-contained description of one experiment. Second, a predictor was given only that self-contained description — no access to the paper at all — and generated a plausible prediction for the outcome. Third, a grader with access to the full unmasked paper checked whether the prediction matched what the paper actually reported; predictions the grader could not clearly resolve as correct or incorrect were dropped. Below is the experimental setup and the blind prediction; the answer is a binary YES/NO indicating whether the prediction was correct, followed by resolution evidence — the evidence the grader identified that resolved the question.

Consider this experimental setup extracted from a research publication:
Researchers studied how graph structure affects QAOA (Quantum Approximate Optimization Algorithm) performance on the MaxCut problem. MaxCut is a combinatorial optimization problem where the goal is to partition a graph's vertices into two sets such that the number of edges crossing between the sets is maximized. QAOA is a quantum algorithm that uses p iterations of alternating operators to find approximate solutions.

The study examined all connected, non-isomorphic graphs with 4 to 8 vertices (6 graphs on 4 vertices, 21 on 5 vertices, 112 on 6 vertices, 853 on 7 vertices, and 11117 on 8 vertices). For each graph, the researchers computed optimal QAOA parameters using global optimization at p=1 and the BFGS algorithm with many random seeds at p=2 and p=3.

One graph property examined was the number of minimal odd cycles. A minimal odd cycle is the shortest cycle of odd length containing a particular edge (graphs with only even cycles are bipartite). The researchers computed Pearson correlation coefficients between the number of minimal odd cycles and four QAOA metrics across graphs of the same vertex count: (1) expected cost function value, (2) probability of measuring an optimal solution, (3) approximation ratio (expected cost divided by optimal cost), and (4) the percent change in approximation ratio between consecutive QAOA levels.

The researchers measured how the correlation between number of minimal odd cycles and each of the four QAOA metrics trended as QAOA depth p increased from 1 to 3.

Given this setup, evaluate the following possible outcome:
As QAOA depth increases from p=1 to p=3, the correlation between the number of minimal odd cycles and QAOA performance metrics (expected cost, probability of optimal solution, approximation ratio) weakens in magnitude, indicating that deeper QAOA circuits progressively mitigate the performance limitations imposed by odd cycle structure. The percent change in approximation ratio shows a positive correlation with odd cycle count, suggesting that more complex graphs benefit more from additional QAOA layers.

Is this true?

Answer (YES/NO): NO